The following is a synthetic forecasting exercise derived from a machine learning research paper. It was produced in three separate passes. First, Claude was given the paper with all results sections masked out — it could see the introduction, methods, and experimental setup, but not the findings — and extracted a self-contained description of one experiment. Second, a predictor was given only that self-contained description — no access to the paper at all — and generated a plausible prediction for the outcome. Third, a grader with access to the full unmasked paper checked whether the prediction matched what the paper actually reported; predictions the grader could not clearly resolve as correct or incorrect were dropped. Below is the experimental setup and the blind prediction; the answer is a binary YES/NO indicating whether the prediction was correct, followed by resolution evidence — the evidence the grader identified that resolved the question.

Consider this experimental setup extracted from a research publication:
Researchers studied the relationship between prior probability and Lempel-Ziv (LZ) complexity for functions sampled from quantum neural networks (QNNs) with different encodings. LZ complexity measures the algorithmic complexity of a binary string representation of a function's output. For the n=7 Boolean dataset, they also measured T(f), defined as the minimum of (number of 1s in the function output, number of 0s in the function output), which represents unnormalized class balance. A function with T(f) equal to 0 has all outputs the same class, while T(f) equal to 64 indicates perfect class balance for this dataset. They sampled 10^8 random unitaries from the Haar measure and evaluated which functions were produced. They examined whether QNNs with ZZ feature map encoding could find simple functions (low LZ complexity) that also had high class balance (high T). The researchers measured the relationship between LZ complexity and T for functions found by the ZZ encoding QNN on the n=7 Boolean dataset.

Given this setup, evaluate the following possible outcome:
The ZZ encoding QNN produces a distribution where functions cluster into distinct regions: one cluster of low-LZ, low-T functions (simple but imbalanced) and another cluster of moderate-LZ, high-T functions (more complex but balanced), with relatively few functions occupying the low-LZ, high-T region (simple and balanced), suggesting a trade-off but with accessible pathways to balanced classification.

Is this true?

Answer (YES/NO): NO